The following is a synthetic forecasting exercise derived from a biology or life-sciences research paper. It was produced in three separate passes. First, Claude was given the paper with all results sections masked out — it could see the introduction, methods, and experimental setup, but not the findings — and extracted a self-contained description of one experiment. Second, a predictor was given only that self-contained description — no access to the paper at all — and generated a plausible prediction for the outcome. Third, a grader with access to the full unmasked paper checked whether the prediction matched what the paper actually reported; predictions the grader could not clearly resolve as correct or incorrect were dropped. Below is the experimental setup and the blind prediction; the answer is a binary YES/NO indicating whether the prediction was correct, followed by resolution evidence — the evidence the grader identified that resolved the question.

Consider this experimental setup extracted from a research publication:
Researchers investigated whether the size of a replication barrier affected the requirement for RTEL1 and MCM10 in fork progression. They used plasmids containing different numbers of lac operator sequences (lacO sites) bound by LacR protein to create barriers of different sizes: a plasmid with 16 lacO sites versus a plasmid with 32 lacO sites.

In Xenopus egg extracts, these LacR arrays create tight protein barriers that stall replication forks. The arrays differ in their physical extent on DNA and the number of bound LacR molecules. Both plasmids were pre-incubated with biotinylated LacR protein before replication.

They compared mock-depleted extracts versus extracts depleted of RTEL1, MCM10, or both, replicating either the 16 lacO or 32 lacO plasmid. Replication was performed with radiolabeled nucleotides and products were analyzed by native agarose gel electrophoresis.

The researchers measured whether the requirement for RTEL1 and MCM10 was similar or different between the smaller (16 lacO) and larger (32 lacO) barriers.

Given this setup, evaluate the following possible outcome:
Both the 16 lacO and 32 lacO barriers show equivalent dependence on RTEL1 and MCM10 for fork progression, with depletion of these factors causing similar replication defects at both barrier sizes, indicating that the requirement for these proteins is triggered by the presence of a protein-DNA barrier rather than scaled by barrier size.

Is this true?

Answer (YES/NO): NO